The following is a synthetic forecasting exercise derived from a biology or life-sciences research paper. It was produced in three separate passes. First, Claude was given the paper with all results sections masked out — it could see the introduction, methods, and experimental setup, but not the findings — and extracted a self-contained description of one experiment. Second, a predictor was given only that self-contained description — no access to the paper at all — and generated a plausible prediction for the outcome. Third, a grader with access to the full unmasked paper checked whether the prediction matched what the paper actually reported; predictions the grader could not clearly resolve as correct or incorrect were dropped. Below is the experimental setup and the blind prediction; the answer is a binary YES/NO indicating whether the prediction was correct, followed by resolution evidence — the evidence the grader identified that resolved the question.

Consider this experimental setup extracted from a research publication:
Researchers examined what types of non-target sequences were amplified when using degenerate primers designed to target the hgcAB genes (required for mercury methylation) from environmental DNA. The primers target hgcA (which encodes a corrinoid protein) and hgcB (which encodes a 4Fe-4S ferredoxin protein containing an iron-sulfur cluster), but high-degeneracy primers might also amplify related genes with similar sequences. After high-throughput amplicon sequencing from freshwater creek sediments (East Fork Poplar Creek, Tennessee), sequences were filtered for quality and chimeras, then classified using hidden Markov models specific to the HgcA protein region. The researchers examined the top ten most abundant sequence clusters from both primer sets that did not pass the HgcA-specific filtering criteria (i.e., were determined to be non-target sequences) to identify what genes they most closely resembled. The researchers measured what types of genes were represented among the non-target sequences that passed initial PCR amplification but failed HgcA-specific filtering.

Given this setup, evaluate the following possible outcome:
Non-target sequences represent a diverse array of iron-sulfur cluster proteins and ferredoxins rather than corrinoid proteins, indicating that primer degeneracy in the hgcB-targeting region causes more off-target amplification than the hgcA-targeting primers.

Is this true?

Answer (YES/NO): NO